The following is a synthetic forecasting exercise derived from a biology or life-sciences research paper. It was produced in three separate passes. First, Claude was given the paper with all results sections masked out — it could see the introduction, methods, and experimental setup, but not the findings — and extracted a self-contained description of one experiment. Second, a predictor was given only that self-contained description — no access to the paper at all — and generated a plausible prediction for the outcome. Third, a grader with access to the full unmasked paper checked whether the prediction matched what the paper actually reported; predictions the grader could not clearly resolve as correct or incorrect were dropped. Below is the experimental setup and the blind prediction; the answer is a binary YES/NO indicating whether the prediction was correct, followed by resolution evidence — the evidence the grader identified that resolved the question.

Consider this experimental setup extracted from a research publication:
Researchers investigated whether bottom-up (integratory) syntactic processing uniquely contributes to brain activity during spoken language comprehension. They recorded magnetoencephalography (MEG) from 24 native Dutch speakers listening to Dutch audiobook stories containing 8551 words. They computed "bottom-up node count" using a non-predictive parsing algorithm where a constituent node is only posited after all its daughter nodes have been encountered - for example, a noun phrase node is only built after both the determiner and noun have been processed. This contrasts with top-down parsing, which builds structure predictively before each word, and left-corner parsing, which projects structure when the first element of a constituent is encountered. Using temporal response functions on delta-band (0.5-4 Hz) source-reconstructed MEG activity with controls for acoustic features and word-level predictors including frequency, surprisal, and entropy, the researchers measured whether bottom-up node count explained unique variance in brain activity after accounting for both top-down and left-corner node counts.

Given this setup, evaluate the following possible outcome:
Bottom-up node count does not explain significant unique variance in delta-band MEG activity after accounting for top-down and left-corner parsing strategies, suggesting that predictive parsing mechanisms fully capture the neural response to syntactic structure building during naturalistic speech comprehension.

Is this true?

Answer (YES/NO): NO